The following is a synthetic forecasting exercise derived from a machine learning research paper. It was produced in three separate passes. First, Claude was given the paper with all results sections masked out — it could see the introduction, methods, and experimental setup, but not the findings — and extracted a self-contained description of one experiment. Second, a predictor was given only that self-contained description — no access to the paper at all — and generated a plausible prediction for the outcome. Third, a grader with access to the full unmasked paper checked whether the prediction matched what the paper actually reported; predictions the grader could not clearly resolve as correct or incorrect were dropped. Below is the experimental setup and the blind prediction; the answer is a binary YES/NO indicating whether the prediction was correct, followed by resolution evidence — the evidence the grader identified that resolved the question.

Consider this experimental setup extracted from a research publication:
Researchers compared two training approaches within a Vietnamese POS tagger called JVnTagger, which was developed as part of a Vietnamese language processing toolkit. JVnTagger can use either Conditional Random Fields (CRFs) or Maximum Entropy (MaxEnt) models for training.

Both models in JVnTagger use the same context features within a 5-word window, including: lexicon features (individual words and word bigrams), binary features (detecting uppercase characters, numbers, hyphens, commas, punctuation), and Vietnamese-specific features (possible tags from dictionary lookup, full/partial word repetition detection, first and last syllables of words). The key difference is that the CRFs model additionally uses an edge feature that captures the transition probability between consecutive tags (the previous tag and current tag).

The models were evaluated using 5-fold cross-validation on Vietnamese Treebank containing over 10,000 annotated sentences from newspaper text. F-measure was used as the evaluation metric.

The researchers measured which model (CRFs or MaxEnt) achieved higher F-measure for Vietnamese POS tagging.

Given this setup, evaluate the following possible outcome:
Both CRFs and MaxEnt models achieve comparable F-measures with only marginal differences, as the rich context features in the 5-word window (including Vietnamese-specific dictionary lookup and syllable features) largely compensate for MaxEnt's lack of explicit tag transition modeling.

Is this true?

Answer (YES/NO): NO